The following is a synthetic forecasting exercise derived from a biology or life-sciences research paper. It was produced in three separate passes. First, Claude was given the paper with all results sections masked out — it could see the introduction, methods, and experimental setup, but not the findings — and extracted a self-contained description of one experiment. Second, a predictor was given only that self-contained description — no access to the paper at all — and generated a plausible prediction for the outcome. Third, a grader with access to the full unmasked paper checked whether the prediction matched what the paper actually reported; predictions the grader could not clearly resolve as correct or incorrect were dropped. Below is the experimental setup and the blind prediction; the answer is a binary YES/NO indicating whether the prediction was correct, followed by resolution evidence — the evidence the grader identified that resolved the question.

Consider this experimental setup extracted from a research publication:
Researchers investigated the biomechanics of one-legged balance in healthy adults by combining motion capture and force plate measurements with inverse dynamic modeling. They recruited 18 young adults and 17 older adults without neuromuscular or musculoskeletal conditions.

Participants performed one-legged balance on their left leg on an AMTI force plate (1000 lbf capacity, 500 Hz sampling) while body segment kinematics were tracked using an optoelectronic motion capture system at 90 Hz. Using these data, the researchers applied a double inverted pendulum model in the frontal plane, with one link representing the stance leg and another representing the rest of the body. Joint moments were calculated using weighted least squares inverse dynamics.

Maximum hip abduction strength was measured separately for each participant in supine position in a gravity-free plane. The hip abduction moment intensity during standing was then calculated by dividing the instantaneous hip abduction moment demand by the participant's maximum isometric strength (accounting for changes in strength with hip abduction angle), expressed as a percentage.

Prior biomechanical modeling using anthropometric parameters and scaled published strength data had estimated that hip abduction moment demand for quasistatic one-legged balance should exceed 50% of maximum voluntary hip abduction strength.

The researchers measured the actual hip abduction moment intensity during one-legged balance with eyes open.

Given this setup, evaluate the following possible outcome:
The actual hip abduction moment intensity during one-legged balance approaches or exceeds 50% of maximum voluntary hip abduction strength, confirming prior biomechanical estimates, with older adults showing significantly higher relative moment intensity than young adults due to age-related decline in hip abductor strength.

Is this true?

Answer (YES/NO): YES